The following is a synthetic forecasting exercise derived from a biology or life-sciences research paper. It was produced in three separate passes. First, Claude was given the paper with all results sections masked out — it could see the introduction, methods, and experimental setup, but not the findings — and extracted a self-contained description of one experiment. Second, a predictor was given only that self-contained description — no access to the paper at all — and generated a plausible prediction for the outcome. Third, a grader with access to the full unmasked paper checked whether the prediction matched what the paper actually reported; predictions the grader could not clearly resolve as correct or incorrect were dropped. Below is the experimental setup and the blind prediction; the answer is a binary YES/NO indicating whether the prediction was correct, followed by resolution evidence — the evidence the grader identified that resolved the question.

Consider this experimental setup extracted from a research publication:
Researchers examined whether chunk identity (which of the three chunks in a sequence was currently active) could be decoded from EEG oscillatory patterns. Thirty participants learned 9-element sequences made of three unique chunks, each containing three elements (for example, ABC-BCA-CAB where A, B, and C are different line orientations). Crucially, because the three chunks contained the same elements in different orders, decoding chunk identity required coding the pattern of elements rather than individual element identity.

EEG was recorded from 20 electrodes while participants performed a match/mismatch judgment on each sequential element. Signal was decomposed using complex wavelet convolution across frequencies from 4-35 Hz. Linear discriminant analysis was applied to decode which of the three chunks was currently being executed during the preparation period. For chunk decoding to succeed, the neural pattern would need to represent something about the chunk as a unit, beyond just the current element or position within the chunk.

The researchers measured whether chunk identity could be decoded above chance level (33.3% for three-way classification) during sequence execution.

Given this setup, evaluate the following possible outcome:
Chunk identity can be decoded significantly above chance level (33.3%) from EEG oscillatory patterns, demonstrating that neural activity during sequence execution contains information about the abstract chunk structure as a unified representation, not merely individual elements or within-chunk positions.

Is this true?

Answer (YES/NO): YES